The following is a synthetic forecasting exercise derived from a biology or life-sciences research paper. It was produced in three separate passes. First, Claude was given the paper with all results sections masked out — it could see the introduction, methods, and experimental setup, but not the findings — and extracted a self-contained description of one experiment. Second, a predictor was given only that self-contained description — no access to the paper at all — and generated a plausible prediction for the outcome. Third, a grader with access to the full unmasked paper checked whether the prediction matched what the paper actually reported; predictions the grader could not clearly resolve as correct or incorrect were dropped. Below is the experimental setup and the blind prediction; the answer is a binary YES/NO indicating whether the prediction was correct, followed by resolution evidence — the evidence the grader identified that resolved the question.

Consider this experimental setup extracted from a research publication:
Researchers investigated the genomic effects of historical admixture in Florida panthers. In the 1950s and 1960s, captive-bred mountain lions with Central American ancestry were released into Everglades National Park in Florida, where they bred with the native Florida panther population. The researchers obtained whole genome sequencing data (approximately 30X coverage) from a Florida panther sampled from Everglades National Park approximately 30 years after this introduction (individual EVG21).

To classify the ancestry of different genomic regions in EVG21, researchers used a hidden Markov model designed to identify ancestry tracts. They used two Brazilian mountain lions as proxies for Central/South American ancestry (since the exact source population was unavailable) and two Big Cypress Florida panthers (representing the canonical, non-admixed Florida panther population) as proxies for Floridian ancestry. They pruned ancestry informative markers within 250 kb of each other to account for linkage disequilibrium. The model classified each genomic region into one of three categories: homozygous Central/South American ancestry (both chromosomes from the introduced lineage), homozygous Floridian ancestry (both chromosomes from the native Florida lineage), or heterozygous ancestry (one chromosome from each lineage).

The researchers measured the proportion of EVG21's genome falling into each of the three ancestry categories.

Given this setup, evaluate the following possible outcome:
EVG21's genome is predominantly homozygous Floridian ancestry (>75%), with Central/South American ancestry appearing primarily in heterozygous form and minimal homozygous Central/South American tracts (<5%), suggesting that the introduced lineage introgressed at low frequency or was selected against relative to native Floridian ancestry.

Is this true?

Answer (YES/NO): NO